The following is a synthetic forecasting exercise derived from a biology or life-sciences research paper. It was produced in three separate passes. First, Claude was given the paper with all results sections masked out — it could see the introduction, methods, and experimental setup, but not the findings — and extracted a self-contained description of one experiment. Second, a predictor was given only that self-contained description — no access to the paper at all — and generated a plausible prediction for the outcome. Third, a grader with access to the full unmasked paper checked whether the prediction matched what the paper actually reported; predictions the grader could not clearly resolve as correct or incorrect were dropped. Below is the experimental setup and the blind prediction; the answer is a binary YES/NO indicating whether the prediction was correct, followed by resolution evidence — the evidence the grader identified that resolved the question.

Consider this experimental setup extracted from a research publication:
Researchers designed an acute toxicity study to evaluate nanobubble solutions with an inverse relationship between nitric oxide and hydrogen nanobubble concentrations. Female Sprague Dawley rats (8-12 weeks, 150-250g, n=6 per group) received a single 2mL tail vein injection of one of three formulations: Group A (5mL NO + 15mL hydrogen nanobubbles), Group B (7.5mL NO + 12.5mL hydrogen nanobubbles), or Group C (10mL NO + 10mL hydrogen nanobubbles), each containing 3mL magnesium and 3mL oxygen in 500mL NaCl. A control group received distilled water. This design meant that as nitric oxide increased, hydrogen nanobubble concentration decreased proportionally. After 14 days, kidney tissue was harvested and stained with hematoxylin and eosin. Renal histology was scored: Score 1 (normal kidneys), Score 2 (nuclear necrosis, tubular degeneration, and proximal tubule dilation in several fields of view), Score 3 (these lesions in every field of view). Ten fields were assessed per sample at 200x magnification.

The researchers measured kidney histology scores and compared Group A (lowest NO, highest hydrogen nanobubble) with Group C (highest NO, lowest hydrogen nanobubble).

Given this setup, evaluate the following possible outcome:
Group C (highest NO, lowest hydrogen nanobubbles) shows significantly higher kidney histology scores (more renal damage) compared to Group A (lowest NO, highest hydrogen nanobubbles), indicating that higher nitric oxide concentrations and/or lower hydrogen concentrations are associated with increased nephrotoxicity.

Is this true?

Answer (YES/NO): YES